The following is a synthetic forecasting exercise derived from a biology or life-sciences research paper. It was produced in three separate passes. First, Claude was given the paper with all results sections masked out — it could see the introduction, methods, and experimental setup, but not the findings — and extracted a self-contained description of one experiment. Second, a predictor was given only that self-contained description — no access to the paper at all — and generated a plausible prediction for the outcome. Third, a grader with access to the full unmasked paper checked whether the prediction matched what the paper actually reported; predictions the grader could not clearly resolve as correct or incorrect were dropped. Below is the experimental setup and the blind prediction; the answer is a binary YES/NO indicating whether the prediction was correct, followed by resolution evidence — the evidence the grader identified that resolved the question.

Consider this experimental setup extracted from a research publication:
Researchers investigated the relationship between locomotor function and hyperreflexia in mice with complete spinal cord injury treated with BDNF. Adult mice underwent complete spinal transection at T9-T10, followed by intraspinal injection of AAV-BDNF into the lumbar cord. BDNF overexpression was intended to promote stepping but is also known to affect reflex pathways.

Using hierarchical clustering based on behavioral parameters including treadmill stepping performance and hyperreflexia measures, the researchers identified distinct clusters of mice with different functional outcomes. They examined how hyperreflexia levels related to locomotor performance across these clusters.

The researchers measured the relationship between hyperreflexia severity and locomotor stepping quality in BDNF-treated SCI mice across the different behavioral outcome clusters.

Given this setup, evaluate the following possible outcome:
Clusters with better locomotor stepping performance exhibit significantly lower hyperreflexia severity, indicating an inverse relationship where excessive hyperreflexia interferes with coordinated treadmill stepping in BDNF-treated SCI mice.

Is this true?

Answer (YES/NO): NO